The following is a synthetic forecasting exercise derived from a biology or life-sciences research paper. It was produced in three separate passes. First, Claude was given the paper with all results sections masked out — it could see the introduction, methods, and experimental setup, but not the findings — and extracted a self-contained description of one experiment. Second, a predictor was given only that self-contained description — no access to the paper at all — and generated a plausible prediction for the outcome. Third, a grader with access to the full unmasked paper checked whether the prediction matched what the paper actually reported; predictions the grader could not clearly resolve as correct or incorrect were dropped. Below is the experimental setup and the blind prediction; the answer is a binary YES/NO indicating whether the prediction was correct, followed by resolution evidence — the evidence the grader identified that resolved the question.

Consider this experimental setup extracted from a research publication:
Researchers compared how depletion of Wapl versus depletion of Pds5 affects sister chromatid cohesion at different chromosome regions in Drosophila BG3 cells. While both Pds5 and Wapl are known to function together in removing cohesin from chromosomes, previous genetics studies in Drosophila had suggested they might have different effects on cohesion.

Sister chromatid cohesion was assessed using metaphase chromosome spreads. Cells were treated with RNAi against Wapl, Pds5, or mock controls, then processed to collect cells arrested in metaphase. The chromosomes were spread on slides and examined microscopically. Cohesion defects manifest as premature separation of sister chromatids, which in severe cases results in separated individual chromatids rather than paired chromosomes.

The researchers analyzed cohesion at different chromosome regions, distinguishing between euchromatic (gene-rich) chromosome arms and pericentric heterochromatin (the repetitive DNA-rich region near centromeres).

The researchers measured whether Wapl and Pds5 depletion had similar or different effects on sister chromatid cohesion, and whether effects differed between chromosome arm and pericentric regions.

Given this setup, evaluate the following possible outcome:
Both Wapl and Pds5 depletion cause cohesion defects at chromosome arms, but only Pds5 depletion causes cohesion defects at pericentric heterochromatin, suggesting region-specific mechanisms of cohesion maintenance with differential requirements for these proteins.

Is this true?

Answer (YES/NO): NO